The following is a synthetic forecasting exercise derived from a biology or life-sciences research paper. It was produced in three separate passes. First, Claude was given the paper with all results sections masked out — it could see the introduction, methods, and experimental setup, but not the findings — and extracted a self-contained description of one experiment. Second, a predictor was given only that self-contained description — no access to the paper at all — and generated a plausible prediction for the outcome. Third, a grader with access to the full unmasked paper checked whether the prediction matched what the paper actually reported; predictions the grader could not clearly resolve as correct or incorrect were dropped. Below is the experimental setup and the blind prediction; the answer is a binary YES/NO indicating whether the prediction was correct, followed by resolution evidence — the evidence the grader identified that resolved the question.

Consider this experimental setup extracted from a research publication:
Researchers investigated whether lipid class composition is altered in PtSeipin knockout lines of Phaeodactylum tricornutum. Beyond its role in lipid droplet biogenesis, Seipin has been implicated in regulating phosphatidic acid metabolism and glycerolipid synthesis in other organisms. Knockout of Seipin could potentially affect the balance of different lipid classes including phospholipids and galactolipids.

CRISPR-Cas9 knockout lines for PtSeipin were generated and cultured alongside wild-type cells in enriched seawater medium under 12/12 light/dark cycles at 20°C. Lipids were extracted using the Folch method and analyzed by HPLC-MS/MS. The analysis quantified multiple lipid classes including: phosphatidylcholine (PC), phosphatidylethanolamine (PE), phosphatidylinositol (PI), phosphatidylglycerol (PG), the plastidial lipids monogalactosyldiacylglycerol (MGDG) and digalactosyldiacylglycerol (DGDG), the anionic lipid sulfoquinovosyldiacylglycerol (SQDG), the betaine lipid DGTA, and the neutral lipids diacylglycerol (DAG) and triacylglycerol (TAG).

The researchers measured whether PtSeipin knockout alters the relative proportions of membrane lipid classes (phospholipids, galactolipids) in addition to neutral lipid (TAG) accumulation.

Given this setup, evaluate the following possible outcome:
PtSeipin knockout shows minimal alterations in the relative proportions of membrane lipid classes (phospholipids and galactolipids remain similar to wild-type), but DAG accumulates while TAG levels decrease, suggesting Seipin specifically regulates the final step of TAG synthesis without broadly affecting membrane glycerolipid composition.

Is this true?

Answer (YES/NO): NO